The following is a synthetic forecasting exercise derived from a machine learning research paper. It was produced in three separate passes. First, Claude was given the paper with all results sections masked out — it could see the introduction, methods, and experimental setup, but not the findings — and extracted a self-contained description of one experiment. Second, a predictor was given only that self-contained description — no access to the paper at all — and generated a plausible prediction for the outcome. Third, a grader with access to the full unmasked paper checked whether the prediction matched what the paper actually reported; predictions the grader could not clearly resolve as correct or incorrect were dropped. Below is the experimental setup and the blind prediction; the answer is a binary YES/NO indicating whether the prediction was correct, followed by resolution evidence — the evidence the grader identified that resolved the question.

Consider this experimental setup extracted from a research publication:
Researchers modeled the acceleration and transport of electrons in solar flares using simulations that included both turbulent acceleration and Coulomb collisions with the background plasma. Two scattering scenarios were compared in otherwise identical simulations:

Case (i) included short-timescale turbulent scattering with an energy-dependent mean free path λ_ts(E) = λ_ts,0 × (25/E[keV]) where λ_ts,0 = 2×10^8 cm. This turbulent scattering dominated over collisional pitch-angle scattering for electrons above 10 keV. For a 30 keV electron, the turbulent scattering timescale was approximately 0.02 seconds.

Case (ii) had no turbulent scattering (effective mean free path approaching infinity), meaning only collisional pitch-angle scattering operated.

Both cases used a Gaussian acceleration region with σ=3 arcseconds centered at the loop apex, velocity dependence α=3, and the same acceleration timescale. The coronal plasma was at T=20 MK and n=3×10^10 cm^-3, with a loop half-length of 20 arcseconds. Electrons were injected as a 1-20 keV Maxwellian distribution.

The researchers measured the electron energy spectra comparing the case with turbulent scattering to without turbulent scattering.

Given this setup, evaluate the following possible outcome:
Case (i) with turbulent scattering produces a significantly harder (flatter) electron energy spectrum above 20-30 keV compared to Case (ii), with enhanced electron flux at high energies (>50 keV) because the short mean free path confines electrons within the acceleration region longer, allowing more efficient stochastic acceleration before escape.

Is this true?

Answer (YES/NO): NO